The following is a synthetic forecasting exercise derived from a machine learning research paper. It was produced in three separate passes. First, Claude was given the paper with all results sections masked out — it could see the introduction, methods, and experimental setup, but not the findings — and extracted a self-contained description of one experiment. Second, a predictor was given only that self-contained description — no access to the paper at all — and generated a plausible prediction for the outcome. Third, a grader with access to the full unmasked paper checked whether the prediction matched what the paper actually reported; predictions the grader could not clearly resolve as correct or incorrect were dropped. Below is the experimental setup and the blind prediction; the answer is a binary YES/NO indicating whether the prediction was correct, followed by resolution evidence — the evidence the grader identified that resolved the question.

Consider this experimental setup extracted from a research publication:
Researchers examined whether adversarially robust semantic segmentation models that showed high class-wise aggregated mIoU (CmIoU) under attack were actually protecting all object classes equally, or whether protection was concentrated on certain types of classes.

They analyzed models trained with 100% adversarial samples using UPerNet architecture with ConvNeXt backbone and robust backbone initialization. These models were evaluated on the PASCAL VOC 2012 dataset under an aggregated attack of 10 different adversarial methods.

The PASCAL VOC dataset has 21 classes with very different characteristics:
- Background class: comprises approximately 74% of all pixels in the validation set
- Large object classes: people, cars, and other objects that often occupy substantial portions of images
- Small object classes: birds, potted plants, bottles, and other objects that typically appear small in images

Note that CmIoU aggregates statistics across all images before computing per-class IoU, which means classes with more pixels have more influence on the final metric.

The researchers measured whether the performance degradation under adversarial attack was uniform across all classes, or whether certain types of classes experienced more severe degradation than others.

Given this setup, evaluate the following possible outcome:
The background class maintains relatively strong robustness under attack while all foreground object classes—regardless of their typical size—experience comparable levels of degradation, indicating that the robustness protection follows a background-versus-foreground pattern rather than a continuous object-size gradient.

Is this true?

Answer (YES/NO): NO